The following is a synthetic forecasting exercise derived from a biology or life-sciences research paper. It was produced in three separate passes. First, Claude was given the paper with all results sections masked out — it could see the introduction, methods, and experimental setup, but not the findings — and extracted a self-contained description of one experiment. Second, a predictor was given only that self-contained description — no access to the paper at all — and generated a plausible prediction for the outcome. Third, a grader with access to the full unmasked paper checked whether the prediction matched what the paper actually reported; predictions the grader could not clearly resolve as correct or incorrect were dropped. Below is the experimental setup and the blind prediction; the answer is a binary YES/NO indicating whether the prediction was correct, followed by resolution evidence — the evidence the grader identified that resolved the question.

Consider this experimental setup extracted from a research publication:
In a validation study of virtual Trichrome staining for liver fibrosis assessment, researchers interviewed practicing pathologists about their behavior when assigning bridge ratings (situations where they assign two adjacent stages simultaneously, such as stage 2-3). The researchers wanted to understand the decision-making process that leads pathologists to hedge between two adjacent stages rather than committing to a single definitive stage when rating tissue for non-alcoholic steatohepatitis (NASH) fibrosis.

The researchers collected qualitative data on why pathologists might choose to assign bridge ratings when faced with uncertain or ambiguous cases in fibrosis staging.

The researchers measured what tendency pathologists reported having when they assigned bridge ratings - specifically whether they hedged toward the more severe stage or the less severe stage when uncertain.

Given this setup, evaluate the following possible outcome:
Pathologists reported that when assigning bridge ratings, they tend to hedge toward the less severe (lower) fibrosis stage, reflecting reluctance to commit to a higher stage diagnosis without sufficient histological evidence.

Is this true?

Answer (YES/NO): NO